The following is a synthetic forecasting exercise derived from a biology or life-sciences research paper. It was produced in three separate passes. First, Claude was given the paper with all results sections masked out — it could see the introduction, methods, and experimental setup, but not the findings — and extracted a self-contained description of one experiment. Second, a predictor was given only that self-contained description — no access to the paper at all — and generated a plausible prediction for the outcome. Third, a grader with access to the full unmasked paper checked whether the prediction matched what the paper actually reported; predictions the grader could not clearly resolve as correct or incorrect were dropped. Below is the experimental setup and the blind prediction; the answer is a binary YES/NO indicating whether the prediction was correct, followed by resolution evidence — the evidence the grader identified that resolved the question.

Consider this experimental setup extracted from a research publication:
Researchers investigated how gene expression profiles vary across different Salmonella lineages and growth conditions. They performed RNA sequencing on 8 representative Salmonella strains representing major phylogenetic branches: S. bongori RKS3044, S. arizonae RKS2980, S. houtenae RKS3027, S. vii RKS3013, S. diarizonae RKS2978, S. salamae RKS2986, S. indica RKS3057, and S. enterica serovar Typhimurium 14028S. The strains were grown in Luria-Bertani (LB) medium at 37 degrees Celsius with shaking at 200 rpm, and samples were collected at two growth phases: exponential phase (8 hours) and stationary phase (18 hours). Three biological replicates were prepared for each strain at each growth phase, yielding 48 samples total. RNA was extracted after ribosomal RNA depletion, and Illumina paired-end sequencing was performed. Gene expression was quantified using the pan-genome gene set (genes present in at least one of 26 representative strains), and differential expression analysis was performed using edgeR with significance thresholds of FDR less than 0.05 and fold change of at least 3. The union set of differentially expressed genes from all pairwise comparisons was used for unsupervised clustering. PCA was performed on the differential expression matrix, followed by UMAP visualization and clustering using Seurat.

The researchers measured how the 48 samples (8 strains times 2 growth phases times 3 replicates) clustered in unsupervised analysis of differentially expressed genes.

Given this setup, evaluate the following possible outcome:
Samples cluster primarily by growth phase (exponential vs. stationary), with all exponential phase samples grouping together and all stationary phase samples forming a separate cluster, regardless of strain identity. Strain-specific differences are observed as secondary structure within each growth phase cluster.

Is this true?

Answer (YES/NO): NO